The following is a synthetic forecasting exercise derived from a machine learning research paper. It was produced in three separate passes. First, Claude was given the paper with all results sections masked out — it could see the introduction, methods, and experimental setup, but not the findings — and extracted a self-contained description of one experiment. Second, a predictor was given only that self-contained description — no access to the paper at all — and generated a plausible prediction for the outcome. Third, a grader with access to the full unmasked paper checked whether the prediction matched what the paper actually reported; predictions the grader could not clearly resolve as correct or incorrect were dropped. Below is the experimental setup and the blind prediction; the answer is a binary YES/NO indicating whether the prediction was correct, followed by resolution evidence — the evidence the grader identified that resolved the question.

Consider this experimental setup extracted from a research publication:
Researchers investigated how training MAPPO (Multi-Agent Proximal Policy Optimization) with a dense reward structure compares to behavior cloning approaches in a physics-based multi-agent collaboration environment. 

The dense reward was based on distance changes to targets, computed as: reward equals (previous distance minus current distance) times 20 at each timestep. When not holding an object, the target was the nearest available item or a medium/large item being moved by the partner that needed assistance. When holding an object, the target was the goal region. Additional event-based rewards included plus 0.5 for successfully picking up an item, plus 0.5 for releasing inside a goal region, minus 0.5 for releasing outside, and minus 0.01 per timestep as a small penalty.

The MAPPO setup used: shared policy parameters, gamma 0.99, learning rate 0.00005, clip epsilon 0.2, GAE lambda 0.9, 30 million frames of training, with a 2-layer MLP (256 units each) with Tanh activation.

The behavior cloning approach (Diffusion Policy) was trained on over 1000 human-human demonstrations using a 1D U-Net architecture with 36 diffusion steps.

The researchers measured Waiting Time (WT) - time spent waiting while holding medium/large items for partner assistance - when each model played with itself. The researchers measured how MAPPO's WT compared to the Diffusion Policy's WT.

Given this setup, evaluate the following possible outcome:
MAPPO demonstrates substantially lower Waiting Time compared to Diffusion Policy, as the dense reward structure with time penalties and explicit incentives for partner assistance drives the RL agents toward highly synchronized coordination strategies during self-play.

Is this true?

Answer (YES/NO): NO